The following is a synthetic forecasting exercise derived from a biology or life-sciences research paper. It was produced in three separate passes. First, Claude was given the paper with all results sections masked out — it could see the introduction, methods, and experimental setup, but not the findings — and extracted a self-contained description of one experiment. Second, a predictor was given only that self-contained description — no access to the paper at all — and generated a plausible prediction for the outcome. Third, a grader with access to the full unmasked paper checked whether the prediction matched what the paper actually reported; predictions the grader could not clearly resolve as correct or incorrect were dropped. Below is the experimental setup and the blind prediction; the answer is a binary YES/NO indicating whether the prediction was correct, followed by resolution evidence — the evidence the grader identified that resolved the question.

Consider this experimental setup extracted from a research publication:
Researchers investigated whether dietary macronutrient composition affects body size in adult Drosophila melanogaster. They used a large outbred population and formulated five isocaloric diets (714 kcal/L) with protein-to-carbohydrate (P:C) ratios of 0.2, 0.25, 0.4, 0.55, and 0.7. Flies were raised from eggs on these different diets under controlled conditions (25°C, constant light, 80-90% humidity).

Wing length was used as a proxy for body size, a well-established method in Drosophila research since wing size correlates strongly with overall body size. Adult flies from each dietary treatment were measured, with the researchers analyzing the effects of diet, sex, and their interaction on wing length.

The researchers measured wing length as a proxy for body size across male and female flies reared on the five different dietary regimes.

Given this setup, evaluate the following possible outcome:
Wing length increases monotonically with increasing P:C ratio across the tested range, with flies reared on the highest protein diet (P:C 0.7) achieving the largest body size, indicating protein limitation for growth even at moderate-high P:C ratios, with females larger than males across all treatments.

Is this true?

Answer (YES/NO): NO